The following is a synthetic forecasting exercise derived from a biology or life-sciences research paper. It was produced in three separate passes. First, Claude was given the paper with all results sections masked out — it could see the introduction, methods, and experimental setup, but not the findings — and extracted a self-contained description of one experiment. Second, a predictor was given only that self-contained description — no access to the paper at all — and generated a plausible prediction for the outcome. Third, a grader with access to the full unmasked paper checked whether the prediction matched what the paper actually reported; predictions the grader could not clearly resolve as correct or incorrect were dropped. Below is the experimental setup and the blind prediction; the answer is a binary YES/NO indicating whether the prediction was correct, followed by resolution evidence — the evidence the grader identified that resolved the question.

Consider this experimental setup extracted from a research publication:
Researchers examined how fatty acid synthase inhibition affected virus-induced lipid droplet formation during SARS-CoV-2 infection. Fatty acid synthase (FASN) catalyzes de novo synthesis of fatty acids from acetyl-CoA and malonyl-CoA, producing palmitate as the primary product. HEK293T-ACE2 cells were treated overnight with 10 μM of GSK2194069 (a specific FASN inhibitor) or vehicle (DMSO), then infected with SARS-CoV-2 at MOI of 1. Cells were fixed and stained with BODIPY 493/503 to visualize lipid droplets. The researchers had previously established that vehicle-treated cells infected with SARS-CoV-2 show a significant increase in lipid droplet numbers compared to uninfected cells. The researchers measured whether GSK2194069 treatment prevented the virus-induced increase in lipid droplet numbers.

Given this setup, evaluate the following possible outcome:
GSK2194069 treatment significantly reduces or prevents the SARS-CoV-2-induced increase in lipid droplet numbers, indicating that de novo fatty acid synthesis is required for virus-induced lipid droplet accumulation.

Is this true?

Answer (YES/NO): NO